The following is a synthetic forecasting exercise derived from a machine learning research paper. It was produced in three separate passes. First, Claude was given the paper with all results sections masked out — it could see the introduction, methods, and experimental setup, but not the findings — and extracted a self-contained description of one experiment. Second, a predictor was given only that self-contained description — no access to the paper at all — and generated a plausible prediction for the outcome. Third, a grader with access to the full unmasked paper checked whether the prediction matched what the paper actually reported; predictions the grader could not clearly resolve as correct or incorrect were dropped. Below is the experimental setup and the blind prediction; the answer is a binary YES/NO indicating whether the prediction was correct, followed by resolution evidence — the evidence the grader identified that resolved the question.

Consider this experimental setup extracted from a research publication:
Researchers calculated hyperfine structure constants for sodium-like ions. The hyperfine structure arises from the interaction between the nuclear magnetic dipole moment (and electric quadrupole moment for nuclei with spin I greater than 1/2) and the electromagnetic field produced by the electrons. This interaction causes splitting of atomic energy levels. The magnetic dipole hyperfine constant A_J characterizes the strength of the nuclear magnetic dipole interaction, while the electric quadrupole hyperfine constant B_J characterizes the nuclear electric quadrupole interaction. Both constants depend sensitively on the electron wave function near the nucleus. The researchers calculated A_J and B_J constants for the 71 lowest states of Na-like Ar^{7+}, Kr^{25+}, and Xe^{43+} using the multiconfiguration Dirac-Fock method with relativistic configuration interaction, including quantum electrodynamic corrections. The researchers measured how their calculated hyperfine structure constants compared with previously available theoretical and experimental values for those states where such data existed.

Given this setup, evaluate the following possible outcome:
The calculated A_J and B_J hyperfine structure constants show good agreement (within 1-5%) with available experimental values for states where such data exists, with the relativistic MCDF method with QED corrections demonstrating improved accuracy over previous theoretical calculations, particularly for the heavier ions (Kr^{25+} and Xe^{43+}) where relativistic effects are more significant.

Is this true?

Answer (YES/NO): NO